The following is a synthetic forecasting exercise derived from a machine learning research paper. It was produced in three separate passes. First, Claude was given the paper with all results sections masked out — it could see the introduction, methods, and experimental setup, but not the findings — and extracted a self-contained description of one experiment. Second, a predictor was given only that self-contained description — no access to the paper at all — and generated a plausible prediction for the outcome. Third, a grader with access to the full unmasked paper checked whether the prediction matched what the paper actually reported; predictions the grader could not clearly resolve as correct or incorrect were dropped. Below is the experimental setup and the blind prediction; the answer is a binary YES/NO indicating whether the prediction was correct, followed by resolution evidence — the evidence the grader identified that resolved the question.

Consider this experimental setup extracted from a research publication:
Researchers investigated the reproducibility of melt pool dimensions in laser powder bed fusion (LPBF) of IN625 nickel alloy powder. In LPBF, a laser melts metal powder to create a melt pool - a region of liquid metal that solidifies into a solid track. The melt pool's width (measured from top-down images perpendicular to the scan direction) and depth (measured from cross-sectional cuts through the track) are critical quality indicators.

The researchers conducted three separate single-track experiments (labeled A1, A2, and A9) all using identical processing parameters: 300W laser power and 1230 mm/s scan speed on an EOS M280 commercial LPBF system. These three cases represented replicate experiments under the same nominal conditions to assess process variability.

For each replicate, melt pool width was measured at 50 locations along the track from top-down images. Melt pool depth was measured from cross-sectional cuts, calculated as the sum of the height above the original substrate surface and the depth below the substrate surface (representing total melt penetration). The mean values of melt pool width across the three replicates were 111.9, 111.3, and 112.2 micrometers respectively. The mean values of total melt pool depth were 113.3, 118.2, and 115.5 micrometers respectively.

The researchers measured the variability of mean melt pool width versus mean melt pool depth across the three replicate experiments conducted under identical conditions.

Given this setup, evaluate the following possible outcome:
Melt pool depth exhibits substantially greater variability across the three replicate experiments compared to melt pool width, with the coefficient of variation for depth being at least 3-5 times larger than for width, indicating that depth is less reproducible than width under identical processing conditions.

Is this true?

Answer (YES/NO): YES